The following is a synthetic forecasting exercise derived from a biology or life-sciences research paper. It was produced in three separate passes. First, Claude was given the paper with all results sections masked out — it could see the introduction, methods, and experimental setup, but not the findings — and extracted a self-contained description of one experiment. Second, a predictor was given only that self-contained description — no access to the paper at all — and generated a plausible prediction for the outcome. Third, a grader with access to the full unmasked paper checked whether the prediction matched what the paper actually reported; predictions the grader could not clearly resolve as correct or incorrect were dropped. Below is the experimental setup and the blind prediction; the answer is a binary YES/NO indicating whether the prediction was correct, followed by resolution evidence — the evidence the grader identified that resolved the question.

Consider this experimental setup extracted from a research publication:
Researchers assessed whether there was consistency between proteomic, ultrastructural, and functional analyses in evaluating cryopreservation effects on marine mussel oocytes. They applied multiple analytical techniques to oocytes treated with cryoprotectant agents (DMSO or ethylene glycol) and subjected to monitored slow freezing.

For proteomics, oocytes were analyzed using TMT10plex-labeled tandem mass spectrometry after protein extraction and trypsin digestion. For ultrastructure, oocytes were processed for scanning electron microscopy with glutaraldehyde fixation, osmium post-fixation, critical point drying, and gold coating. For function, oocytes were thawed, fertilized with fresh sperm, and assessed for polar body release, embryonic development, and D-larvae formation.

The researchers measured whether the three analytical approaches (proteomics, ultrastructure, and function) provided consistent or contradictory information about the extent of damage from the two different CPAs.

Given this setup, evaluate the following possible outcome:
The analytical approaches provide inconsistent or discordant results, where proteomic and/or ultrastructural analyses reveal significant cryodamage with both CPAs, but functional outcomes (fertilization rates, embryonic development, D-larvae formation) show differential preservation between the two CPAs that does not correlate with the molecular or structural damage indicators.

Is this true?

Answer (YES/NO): NO